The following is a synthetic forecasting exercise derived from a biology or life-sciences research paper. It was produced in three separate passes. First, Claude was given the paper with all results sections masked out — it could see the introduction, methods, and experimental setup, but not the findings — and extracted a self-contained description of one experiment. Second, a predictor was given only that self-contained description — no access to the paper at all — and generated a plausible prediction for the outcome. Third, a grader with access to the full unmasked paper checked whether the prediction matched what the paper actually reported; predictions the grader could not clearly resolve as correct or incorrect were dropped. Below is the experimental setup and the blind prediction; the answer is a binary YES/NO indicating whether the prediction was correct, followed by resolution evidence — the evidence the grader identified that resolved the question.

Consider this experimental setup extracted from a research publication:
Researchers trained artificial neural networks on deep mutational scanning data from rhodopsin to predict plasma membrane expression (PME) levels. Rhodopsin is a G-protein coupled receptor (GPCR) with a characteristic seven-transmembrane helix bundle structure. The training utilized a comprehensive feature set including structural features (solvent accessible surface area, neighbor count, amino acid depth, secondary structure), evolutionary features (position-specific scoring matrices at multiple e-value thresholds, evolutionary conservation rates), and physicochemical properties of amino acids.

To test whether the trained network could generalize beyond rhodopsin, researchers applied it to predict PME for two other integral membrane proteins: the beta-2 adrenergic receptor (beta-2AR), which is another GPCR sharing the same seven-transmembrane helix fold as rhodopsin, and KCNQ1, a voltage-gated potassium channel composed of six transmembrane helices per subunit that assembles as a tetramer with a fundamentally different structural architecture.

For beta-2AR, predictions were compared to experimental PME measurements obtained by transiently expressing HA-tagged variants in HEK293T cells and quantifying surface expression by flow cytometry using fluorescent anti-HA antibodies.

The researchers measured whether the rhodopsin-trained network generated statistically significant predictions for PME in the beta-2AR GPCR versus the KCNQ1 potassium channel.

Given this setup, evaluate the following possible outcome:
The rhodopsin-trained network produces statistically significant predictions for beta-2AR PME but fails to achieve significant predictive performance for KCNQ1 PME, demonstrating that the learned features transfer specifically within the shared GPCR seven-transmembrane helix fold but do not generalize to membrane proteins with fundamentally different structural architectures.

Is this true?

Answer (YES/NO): YES